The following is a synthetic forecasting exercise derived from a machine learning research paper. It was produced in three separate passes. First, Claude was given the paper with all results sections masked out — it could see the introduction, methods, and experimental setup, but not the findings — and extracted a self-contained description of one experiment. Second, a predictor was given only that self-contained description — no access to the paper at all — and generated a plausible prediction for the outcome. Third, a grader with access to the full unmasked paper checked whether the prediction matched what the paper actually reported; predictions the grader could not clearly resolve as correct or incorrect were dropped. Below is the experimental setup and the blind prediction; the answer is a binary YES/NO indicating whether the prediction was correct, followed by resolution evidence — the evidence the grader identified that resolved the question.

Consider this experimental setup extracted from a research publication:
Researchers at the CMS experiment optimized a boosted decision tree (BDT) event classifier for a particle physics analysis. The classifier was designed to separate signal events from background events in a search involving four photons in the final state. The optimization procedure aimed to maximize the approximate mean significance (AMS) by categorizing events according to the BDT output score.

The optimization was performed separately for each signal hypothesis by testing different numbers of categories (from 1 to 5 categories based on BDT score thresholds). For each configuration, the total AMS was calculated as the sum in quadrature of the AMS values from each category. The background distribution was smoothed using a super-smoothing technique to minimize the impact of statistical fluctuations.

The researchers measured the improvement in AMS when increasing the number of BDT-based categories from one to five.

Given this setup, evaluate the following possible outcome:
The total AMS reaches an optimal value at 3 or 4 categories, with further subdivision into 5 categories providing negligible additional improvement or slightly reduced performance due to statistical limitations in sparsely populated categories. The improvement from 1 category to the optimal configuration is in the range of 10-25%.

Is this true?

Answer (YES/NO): NO